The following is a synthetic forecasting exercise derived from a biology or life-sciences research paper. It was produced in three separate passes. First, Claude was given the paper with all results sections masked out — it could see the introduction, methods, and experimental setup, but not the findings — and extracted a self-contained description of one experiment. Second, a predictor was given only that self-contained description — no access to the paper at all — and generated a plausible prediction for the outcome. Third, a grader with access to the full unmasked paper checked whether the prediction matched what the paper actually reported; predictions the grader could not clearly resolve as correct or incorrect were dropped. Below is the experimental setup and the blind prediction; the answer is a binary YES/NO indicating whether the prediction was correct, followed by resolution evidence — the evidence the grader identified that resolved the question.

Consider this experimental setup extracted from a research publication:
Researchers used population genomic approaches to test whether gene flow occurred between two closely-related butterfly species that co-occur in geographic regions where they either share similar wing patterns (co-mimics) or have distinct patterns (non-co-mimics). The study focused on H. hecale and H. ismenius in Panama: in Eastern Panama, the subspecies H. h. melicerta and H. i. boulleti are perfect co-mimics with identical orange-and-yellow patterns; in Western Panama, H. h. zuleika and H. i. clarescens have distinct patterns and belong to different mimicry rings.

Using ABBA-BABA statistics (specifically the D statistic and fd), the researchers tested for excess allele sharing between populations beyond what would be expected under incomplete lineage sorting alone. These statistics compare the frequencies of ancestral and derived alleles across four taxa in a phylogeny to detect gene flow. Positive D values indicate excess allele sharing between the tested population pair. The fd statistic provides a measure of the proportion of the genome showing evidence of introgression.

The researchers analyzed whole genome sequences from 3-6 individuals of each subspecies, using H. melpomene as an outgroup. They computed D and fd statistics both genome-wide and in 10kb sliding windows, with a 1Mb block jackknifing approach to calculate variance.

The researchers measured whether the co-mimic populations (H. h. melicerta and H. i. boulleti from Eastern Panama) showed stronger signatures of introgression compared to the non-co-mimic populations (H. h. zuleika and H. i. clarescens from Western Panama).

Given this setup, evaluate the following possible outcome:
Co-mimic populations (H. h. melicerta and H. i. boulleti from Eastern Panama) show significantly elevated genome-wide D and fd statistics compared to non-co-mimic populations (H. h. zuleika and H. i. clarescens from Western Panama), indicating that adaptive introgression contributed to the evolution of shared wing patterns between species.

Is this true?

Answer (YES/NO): NO